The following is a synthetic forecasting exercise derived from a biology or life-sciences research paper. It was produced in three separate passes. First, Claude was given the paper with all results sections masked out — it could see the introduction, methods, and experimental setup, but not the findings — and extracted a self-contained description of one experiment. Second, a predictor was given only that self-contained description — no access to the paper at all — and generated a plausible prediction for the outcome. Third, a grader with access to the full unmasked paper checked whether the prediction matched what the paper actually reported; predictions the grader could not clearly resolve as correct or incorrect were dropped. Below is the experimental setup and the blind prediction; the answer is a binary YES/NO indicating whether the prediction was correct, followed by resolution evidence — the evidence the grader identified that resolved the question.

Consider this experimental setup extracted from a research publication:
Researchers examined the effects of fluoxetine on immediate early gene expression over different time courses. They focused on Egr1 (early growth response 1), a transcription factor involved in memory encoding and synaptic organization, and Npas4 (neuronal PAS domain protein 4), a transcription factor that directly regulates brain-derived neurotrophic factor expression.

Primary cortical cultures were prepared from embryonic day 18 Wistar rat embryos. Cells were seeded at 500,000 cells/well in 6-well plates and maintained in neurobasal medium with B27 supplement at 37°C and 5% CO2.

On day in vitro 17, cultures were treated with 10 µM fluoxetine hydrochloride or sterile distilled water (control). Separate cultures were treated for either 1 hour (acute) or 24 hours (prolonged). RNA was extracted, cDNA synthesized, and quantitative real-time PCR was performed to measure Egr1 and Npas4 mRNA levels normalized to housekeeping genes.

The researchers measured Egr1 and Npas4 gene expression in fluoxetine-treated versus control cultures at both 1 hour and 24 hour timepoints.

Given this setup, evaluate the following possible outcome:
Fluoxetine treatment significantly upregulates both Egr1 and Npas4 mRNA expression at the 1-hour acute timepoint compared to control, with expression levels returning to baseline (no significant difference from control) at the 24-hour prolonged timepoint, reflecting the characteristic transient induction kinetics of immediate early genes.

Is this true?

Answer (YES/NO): NO